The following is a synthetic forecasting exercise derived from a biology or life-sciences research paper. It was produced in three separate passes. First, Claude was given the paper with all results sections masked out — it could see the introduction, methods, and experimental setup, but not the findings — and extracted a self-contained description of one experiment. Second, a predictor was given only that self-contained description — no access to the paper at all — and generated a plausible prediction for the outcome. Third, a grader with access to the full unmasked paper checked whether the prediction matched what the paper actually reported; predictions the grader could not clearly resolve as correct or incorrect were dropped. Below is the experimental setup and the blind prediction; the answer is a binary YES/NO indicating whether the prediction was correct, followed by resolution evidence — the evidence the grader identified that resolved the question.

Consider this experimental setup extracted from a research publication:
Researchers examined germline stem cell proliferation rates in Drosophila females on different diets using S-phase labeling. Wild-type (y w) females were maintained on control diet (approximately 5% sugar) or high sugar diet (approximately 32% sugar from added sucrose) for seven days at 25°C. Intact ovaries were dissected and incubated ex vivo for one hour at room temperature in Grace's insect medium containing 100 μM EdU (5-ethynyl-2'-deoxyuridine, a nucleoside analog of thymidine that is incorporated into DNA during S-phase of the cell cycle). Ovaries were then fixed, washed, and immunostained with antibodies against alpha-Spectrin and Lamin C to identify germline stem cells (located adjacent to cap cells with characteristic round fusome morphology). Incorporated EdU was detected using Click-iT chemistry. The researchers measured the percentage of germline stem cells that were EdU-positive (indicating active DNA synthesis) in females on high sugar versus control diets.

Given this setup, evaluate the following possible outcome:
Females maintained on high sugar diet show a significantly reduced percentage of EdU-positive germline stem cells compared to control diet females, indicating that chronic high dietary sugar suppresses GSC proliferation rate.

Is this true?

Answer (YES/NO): NO